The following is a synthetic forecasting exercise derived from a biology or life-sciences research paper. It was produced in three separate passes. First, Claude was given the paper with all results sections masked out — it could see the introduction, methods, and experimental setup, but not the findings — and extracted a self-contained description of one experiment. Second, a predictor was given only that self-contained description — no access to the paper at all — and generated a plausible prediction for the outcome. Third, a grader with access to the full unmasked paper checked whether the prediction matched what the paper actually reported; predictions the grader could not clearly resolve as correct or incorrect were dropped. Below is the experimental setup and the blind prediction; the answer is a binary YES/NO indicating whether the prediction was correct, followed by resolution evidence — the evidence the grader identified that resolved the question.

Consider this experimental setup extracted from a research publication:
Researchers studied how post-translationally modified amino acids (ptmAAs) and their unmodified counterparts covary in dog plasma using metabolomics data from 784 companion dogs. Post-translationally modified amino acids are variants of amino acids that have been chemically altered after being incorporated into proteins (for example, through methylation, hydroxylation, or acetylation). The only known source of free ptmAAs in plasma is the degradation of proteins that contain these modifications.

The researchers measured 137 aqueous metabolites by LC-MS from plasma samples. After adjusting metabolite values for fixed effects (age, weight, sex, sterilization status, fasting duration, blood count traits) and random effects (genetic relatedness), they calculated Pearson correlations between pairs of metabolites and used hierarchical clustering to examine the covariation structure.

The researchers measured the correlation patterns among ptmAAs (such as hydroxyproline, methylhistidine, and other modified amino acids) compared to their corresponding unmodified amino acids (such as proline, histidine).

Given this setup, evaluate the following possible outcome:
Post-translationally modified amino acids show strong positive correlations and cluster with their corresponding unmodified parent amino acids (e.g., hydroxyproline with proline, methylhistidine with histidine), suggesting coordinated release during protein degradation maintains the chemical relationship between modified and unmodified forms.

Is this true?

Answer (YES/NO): NO